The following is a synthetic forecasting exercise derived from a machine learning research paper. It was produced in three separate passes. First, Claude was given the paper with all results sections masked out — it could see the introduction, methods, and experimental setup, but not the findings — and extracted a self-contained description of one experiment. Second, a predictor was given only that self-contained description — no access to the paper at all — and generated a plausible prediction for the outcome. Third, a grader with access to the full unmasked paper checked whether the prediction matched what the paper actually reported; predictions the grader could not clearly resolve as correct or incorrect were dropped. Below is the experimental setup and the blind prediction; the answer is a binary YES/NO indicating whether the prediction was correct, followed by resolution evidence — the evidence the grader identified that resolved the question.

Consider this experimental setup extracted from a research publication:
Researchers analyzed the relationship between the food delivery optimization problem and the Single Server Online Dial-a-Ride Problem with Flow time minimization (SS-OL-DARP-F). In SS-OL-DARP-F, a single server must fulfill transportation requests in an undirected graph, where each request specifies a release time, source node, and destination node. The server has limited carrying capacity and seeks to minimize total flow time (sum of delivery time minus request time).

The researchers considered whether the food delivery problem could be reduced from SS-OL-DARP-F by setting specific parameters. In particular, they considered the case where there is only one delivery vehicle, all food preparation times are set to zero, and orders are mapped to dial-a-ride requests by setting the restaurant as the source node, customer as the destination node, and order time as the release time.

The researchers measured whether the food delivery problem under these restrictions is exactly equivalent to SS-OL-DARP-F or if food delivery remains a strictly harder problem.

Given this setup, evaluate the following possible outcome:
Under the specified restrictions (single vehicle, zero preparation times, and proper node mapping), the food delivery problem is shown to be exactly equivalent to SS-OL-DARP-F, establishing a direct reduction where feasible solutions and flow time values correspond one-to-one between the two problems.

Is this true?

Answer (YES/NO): YES